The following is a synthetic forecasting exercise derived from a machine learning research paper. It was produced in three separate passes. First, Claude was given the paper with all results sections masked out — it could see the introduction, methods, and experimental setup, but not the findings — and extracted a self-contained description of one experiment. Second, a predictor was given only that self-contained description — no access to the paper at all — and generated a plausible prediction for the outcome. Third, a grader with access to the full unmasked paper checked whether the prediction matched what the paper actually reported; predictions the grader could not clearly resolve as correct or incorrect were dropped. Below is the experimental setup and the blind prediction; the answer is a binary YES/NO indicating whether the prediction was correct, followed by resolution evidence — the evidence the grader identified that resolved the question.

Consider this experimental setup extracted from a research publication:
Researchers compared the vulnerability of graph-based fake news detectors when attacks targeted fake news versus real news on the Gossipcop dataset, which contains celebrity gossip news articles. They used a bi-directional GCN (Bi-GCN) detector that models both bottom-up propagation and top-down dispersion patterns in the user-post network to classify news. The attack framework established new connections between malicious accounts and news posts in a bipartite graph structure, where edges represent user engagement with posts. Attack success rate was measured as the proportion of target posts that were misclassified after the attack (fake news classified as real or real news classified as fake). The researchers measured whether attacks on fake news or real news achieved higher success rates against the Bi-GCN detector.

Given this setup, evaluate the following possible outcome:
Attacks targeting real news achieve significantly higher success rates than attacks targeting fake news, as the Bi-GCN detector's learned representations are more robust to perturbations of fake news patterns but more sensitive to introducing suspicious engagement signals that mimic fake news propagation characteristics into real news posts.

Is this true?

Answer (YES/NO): NO